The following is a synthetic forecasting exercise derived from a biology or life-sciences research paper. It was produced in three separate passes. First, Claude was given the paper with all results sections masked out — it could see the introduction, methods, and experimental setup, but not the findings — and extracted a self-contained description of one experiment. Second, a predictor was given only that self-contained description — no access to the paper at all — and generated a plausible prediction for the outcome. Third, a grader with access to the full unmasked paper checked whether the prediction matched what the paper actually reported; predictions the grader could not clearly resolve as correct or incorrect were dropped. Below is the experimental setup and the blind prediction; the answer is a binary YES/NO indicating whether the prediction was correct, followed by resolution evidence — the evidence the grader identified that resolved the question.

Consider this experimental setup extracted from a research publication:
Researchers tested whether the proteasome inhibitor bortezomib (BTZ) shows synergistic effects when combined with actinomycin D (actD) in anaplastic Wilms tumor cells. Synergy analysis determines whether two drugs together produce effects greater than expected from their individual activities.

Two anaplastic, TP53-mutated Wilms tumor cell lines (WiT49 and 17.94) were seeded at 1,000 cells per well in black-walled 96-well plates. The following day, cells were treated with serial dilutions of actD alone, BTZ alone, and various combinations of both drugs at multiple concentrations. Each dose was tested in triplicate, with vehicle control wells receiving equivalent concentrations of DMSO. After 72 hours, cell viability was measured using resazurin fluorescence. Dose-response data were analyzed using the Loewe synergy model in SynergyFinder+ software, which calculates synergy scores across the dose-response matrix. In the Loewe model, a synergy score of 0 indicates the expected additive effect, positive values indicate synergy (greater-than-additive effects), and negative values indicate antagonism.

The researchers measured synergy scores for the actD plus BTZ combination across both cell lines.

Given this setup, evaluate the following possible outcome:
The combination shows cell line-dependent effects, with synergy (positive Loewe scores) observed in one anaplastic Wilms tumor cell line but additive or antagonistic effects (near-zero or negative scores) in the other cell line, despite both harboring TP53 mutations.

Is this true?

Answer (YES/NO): NO